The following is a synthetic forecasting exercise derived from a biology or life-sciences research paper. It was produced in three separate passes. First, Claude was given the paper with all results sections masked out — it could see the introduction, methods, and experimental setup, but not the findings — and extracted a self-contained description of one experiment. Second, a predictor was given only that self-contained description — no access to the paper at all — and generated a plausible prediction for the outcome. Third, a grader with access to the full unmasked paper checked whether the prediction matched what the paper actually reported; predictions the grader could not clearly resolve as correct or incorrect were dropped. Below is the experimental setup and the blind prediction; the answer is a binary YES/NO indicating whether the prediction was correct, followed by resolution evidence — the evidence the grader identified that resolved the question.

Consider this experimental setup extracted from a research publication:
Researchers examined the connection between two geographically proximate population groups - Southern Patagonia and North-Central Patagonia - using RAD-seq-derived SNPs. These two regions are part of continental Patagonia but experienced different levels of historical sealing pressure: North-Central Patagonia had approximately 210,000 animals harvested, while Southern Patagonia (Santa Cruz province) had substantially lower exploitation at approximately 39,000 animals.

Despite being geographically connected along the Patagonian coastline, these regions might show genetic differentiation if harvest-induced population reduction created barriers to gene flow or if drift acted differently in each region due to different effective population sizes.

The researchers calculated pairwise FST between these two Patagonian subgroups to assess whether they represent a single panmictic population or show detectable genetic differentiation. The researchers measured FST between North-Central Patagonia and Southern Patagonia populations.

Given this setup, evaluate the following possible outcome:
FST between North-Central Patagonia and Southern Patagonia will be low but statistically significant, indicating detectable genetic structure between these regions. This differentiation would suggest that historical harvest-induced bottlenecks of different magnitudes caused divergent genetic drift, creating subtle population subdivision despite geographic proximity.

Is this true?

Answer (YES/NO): YES